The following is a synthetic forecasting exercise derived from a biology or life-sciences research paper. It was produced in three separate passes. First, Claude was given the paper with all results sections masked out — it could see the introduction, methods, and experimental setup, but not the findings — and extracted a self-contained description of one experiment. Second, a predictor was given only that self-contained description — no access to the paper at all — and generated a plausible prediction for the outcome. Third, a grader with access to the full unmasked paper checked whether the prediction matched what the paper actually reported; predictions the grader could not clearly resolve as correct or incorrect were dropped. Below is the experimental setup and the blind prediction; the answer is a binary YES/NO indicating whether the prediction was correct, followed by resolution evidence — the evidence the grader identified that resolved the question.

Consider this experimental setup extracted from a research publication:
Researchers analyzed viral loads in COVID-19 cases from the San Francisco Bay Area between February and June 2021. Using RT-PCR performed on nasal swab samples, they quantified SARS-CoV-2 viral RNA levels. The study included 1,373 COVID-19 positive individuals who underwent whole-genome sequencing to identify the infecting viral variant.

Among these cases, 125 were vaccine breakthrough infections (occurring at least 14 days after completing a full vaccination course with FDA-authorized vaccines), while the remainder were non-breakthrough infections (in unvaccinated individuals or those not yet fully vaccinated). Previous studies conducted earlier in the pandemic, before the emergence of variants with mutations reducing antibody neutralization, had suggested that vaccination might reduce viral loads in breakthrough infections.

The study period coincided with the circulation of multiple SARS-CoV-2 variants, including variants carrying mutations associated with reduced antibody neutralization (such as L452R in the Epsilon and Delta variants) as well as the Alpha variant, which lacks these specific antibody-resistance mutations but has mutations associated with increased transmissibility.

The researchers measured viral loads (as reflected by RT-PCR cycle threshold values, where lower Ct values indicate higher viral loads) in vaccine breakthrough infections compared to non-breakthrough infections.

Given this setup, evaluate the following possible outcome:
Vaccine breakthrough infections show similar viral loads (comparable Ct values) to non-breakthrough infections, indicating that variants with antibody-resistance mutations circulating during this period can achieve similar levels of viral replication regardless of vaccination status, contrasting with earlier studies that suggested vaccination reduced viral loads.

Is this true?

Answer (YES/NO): YES